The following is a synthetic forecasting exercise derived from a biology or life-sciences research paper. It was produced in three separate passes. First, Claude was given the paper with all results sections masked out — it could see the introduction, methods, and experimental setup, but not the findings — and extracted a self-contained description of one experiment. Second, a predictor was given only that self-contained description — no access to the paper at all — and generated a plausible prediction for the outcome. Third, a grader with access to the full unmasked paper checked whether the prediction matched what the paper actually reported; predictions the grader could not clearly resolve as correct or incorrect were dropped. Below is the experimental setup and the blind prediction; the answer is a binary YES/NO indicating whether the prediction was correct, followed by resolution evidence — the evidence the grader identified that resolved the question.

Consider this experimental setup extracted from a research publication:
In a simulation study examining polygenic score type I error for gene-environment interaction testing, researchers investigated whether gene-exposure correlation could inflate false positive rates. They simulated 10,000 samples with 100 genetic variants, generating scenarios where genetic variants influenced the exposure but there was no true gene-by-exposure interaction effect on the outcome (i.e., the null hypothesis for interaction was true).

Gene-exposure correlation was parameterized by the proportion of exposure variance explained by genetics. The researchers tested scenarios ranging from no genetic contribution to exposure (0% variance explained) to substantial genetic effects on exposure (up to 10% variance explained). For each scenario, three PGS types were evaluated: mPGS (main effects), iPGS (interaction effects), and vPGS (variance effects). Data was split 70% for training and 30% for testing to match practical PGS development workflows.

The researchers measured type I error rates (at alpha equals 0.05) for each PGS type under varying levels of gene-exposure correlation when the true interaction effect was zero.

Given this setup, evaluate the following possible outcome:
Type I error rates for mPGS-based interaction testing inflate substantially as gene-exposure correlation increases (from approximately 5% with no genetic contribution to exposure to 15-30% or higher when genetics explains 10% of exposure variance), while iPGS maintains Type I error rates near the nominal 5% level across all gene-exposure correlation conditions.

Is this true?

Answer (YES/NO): NO